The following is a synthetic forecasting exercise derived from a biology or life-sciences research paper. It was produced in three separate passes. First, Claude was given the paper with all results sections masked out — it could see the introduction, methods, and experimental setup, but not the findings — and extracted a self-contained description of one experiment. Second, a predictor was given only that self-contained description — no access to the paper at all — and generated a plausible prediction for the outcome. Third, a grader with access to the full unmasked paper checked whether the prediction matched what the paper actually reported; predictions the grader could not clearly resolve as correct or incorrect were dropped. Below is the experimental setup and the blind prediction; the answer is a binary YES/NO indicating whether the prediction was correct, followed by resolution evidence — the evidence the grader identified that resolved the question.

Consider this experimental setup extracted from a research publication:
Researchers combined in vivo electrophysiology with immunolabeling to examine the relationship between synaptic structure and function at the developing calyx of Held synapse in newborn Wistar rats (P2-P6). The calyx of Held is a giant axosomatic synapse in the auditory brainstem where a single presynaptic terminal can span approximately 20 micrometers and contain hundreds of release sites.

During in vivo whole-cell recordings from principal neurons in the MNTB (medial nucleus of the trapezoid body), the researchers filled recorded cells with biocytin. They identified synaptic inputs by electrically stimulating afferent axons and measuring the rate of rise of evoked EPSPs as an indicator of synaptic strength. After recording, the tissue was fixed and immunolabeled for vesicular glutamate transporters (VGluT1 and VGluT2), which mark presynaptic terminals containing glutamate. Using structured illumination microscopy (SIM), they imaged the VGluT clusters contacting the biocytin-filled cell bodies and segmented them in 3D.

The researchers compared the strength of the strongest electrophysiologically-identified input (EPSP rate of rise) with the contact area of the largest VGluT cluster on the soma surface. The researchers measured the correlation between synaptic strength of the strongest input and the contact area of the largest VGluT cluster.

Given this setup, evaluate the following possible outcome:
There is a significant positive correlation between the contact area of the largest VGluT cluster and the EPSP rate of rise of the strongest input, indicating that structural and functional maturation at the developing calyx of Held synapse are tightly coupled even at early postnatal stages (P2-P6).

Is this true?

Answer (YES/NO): YES